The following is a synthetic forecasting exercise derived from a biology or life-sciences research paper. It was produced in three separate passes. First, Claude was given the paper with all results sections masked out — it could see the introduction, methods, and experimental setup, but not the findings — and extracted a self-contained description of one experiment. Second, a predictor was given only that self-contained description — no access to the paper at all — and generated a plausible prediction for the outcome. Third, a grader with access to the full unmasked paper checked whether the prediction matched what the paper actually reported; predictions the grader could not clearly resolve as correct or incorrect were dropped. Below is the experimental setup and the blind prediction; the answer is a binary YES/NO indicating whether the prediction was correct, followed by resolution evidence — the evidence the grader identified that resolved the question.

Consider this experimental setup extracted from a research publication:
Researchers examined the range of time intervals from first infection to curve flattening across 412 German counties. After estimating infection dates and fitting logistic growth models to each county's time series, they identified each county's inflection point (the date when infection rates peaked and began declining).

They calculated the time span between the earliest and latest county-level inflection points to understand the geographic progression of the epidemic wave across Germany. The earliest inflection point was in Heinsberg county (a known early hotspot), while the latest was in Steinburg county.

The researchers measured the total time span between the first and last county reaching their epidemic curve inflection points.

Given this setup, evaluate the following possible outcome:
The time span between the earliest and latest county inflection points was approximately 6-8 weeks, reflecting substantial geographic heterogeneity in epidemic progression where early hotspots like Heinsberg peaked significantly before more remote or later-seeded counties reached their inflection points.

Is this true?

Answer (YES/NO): YES